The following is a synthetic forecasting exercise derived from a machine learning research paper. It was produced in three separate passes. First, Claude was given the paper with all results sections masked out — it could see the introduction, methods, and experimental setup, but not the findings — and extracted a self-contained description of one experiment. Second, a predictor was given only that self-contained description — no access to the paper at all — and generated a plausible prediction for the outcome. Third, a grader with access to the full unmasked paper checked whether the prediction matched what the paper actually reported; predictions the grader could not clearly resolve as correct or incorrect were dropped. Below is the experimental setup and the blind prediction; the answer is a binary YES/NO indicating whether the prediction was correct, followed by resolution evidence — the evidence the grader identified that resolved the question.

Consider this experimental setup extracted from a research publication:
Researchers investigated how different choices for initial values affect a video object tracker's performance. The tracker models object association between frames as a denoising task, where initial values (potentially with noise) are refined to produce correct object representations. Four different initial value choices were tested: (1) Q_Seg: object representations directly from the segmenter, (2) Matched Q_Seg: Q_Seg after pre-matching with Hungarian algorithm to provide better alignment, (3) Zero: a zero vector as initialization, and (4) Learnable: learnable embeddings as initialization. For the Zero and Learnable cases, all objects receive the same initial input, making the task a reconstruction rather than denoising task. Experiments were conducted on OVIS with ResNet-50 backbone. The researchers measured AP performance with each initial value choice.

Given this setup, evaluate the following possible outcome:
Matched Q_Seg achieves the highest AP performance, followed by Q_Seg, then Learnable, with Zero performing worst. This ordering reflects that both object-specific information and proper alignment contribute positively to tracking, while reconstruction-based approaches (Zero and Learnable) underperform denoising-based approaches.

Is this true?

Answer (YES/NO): NO